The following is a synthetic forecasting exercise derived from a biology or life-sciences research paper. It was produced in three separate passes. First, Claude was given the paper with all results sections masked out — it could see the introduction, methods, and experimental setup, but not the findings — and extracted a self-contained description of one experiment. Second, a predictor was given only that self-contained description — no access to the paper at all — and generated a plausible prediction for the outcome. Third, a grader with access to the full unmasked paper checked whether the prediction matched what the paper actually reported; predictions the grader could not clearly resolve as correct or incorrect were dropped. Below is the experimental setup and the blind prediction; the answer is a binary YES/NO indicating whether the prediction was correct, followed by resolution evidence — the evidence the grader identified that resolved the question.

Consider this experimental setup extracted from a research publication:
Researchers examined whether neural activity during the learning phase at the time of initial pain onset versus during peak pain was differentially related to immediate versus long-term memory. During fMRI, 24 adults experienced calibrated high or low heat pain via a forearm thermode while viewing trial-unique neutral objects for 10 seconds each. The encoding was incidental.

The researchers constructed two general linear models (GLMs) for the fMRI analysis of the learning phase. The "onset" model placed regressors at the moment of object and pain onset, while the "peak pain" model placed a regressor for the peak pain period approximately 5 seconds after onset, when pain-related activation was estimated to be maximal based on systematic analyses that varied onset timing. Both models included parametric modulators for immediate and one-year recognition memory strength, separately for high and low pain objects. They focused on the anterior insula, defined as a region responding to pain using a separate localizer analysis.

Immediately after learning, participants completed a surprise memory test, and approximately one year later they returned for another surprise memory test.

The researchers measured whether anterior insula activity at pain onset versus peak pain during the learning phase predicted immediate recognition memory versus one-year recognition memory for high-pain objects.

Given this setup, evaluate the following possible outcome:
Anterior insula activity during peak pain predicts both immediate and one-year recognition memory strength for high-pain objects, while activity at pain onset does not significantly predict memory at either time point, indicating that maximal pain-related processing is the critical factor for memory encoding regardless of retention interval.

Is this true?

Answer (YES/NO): NO